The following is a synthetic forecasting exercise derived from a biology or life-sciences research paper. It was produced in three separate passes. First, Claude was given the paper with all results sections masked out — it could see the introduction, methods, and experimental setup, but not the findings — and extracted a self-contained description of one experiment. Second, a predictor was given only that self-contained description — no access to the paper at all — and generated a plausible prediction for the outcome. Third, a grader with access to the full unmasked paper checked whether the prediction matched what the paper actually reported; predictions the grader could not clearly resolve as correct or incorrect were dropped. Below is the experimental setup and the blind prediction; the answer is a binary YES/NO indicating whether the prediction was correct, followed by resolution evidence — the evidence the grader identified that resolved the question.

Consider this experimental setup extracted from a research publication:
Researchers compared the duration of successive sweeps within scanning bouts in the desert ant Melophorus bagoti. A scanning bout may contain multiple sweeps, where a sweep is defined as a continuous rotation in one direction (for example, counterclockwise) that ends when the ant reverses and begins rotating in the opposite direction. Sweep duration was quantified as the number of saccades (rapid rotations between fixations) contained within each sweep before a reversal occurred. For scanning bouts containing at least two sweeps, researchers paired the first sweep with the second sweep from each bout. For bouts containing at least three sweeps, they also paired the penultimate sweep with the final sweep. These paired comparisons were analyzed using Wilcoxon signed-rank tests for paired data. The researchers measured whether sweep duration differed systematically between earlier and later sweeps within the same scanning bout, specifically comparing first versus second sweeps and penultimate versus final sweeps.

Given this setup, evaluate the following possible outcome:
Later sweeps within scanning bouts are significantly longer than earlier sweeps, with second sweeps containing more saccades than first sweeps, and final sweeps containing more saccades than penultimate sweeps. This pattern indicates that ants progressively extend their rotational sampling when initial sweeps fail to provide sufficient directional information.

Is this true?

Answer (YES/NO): NO